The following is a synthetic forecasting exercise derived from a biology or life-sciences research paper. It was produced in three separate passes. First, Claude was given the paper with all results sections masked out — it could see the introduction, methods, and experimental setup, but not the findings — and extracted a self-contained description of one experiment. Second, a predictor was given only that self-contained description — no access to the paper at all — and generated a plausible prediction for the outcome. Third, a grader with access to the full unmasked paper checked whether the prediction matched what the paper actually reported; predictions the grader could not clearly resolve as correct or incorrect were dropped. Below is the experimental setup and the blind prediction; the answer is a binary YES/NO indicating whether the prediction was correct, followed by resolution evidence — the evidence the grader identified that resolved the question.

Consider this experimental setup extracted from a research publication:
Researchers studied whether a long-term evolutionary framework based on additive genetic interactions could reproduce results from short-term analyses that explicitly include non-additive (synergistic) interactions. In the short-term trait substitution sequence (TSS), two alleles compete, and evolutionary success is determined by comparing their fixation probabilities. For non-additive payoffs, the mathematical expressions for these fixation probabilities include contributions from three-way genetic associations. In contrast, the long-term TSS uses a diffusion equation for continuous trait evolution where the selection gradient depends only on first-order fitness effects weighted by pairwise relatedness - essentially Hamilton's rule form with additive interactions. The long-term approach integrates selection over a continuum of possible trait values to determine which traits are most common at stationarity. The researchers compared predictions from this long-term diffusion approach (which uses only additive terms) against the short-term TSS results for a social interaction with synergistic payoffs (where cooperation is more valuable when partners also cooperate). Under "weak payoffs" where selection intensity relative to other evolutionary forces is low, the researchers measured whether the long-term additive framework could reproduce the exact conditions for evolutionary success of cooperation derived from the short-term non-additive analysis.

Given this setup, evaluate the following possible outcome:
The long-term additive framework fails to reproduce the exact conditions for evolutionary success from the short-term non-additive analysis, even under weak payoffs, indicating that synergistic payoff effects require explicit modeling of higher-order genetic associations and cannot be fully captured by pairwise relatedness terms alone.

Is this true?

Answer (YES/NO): NO